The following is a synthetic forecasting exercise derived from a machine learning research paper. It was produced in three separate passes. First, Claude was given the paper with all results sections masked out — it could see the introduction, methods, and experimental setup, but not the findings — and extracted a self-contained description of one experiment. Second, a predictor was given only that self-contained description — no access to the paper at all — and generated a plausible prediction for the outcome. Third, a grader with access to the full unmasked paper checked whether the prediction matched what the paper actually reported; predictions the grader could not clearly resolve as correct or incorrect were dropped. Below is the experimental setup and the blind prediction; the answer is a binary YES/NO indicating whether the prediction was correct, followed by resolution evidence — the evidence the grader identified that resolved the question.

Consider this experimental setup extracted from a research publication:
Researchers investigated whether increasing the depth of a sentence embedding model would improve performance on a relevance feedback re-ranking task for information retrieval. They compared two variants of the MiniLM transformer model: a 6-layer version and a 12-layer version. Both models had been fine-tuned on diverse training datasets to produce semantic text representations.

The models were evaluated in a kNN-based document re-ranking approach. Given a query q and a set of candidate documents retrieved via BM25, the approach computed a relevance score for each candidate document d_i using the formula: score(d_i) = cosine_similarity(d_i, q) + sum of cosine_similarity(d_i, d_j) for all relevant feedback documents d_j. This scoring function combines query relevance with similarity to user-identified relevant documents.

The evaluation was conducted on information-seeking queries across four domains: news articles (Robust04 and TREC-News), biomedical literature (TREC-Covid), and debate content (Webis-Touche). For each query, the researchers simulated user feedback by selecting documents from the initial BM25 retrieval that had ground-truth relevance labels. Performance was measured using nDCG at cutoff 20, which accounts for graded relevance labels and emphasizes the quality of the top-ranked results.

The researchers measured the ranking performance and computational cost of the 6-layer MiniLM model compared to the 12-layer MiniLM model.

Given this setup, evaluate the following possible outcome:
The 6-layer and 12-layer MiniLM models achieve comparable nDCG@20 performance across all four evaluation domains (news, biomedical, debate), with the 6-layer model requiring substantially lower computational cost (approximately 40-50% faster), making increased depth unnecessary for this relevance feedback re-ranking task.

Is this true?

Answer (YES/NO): NO